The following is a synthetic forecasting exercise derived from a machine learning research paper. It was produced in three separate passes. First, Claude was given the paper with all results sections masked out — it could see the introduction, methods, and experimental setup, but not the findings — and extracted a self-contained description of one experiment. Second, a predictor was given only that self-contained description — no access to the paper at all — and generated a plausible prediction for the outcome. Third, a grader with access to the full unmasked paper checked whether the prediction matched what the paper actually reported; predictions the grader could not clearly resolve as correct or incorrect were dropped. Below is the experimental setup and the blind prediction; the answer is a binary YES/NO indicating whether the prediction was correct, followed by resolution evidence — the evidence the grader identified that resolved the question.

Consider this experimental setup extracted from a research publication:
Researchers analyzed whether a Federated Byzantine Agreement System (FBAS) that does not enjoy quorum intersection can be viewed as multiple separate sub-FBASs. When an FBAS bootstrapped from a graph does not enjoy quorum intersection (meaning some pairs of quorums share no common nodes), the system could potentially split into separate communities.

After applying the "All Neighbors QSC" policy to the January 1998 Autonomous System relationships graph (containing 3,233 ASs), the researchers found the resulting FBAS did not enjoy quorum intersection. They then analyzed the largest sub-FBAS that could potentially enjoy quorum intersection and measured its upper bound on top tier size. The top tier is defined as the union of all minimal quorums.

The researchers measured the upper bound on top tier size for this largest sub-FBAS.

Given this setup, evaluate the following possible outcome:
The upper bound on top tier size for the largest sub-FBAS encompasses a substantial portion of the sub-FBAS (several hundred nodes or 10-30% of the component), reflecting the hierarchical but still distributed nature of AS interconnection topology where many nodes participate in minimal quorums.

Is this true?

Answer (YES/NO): YES